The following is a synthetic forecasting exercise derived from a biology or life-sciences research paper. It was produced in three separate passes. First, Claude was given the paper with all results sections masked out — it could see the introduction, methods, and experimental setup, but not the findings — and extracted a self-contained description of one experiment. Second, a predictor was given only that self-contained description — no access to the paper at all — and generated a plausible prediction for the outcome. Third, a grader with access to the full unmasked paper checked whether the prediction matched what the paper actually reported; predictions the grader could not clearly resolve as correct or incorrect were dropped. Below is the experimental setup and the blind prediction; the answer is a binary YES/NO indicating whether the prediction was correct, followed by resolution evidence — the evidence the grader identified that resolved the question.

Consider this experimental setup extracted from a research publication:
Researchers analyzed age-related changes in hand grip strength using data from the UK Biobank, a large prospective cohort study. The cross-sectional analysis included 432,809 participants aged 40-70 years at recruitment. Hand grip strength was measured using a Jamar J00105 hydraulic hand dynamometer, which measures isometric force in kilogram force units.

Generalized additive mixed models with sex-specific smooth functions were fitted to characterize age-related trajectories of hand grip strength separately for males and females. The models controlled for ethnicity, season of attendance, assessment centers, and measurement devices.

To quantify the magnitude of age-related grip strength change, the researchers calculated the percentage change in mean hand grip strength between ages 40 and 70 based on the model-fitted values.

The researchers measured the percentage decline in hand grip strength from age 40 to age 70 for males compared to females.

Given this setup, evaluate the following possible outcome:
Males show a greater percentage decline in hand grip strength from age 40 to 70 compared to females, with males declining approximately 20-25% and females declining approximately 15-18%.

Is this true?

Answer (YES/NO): NO